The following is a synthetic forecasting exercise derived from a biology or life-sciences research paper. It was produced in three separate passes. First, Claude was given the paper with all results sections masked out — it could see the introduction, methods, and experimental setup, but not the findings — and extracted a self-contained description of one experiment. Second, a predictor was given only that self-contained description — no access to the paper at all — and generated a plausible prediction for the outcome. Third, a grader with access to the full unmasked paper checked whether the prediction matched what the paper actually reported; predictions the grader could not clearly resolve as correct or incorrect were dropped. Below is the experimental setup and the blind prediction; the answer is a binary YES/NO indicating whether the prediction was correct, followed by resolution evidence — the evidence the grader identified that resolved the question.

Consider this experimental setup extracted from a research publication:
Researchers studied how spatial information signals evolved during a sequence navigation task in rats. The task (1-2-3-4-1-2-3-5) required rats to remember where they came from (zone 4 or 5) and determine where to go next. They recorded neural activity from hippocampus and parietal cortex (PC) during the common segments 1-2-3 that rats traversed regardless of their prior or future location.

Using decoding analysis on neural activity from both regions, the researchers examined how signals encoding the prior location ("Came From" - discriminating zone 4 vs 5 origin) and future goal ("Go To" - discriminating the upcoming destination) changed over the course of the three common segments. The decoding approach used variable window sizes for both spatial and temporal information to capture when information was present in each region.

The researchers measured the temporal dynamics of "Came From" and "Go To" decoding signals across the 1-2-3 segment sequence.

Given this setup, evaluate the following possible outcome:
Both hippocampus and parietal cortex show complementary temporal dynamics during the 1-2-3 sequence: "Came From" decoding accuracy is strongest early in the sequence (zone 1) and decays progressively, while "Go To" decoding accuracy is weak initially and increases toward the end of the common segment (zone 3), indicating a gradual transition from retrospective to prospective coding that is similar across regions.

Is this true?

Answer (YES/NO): NO